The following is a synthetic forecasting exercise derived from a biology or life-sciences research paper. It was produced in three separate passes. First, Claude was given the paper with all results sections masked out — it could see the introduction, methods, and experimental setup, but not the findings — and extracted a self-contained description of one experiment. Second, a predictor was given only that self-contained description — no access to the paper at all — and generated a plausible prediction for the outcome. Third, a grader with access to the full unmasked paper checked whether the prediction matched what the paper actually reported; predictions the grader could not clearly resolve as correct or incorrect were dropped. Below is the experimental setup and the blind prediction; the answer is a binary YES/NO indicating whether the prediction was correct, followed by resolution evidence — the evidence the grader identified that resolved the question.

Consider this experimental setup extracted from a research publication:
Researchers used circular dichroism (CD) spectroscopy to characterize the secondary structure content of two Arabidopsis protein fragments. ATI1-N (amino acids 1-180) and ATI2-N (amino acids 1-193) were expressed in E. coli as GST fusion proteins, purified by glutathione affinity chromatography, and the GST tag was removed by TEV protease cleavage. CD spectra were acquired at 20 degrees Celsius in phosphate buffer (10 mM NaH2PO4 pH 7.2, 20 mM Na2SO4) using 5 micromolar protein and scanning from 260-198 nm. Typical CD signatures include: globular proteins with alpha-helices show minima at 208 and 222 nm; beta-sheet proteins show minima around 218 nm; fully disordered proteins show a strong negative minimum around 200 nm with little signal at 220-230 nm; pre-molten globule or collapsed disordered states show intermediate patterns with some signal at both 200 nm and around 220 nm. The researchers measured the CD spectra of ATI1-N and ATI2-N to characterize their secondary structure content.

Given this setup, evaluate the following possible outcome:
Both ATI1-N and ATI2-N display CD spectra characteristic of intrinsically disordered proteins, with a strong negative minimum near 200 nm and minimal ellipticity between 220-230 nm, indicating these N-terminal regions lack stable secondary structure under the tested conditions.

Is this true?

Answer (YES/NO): NO